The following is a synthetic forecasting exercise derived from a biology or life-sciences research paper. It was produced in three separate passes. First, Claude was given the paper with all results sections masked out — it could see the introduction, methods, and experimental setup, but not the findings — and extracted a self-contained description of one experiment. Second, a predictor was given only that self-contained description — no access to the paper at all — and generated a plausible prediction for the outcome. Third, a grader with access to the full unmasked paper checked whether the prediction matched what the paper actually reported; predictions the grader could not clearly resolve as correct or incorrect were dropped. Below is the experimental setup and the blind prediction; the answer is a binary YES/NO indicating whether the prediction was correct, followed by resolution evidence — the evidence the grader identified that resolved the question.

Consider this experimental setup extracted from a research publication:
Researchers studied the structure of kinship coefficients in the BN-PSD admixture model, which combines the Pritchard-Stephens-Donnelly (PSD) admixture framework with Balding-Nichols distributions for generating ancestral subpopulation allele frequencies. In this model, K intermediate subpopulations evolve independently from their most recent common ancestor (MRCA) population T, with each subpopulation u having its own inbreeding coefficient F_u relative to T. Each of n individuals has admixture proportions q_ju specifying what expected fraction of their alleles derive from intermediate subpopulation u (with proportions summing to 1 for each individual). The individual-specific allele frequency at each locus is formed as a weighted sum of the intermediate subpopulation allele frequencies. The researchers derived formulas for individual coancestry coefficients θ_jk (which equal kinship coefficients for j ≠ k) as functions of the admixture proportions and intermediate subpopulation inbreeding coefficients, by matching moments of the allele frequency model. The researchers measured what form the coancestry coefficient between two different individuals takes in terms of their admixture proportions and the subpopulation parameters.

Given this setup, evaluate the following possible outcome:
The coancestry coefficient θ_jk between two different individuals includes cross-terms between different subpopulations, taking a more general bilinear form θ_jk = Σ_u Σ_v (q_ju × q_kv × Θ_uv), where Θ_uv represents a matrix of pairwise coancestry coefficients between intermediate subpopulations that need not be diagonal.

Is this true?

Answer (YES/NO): NO